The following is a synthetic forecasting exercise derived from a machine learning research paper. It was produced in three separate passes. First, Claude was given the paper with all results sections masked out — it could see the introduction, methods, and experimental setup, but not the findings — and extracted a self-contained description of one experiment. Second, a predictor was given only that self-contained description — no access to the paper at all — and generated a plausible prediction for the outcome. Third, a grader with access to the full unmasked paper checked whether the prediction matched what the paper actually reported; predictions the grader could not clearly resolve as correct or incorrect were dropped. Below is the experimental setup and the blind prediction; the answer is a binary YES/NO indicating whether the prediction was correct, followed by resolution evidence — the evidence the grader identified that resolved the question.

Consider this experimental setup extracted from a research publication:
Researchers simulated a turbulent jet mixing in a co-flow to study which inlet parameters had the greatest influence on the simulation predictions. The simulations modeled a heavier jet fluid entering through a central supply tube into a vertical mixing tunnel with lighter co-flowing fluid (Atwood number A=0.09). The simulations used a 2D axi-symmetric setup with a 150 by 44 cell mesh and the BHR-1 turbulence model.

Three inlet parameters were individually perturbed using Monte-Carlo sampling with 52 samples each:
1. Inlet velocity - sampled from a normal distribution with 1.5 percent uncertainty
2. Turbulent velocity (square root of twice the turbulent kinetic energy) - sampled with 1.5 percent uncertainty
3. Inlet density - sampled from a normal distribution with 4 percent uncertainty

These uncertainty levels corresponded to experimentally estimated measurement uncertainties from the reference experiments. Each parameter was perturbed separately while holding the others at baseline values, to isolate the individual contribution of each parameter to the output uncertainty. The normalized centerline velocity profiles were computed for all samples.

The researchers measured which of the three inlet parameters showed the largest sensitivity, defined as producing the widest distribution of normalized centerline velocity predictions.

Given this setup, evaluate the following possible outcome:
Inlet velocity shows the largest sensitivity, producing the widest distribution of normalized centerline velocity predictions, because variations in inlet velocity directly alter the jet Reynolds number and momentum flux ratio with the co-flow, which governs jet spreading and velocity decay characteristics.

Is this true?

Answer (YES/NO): YES